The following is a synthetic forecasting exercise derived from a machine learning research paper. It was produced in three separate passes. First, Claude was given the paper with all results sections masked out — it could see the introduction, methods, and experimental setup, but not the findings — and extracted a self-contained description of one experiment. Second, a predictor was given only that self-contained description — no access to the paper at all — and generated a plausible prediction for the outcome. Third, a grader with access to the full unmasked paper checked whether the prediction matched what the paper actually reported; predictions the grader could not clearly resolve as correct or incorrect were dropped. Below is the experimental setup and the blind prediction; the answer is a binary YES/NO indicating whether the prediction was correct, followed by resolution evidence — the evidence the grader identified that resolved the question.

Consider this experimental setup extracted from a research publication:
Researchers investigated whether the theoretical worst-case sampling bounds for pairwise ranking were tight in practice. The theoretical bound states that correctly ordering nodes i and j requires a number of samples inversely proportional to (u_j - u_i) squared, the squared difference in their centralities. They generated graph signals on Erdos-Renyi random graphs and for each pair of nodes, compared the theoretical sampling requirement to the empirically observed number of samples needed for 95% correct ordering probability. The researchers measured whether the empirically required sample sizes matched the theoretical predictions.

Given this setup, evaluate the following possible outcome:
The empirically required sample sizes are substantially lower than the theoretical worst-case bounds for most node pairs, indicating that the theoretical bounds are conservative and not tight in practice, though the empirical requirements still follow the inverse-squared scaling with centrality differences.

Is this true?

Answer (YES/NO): NO